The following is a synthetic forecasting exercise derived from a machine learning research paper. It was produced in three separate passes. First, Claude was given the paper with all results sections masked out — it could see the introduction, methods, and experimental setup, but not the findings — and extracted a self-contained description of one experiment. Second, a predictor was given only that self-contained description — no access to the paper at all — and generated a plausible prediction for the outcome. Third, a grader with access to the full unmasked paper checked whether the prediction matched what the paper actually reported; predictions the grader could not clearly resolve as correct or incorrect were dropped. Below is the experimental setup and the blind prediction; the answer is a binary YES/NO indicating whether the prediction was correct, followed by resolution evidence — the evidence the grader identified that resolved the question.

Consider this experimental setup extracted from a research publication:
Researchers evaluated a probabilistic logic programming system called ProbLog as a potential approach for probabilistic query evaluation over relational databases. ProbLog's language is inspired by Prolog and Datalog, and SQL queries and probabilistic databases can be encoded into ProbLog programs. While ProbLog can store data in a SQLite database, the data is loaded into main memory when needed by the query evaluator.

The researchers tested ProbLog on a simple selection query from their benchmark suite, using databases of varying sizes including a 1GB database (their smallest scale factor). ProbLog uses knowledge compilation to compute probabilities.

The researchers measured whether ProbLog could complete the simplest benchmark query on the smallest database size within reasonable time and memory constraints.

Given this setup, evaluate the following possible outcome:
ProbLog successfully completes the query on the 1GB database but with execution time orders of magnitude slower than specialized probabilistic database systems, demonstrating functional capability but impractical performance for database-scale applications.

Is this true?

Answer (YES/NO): NO